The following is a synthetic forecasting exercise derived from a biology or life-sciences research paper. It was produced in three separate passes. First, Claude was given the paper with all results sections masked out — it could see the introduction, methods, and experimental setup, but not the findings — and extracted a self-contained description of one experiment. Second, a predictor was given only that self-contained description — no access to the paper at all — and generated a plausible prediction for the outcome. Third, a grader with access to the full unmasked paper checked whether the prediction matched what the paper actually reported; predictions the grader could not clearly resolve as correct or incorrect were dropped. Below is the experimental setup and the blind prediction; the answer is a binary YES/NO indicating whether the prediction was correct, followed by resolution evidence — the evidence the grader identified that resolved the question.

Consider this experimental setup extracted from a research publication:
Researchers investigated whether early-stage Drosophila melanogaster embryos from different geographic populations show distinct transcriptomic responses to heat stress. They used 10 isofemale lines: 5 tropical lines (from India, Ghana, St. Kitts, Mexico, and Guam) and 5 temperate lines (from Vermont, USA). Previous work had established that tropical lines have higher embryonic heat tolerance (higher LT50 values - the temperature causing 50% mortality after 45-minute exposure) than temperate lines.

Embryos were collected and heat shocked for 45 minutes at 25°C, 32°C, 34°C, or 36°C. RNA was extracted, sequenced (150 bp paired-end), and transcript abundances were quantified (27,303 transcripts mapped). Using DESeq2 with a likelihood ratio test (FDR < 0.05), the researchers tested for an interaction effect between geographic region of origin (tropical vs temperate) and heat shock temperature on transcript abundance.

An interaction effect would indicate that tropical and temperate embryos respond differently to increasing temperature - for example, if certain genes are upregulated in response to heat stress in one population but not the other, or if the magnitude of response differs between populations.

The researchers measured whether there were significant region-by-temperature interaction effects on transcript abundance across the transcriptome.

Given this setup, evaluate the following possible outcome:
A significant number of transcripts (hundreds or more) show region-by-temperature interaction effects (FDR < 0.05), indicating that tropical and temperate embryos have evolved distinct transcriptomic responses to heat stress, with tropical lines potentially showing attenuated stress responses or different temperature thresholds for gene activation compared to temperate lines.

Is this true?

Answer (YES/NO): NO